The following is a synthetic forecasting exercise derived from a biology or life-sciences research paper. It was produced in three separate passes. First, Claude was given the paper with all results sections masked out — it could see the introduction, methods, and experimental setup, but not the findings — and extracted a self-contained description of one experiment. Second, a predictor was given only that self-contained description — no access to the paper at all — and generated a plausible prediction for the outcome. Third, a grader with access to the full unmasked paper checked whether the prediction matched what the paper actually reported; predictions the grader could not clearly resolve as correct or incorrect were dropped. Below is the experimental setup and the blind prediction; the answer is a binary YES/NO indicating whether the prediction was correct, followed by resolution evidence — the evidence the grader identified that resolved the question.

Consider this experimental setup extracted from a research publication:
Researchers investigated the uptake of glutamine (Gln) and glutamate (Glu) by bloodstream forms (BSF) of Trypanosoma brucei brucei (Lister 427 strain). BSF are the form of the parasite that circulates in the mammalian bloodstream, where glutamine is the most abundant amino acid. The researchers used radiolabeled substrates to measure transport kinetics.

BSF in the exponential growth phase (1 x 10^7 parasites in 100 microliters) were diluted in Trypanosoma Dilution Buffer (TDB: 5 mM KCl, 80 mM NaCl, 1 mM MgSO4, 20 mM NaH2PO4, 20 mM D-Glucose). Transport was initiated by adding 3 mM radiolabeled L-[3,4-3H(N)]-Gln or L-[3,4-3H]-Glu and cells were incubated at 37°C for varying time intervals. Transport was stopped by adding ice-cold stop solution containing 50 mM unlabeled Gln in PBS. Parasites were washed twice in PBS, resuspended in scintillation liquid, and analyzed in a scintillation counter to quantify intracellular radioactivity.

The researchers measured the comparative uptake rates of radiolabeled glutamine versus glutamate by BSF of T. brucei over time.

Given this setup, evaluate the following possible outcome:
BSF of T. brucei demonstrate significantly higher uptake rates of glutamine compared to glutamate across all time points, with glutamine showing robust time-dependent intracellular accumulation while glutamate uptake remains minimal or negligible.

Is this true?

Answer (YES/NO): NO